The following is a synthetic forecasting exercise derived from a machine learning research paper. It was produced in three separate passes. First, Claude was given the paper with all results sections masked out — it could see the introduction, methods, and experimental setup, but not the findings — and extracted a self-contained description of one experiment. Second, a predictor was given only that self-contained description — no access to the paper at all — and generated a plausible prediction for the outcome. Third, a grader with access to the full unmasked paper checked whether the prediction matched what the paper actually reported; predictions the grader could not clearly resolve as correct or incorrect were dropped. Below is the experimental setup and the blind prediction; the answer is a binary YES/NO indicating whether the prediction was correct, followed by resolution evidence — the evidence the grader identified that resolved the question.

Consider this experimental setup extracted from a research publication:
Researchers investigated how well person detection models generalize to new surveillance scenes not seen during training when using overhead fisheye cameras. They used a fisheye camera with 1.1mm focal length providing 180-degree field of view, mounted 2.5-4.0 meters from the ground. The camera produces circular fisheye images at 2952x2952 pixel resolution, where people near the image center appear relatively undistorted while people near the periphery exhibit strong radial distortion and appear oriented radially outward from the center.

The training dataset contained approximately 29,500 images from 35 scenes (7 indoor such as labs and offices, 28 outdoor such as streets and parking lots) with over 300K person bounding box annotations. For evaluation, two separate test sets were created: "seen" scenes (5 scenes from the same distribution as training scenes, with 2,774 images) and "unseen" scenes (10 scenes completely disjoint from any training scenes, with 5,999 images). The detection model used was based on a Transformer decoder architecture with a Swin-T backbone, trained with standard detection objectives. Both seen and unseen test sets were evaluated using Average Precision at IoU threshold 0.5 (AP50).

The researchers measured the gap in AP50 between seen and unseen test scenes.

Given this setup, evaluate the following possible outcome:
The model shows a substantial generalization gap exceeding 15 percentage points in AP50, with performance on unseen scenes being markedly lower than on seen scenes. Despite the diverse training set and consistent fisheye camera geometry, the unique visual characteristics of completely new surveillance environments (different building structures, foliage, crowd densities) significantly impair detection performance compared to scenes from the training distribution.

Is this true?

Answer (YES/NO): NO